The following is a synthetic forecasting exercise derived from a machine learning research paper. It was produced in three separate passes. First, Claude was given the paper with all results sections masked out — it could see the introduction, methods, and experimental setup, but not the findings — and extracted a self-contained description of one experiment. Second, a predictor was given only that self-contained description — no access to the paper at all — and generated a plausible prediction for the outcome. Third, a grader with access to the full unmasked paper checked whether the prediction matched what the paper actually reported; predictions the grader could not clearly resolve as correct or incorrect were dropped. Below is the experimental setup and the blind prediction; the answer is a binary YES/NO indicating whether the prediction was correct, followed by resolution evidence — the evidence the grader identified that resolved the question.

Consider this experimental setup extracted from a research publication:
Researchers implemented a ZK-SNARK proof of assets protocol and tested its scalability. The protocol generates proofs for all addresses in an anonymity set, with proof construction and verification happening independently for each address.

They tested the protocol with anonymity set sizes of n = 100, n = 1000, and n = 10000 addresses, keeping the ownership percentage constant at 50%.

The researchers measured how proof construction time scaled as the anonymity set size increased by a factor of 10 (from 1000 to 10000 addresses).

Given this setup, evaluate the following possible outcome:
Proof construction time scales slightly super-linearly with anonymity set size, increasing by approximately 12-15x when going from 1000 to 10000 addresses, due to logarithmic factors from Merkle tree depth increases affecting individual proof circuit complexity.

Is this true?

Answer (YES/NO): NO